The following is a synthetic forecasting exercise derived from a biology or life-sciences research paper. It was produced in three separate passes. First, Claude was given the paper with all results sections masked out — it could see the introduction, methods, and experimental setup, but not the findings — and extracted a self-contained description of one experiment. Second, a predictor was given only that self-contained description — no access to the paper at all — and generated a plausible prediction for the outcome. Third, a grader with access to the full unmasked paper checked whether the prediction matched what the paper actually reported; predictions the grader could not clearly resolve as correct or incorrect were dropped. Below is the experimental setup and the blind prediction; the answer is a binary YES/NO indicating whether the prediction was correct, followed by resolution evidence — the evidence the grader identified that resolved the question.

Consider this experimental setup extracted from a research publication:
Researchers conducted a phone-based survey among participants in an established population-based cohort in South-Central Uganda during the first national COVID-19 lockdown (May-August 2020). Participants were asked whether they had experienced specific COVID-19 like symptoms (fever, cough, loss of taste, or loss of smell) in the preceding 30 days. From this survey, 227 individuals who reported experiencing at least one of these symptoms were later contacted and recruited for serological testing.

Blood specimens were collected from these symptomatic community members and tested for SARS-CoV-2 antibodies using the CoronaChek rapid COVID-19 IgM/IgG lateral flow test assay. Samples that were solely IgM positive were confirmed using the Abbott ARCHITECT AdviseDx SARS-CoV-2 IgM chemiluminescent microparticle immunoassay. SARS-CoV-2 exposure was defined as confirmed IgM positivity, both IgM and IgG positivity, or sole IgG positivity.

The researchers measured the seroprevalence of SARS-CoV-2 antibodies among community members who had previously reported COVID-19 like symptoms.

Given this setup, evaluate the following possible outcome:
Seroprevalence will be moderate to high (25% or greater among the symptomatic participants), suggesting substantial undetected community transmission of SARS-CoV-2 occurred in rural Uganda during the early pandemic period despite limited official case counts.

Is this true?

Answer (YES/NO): NO